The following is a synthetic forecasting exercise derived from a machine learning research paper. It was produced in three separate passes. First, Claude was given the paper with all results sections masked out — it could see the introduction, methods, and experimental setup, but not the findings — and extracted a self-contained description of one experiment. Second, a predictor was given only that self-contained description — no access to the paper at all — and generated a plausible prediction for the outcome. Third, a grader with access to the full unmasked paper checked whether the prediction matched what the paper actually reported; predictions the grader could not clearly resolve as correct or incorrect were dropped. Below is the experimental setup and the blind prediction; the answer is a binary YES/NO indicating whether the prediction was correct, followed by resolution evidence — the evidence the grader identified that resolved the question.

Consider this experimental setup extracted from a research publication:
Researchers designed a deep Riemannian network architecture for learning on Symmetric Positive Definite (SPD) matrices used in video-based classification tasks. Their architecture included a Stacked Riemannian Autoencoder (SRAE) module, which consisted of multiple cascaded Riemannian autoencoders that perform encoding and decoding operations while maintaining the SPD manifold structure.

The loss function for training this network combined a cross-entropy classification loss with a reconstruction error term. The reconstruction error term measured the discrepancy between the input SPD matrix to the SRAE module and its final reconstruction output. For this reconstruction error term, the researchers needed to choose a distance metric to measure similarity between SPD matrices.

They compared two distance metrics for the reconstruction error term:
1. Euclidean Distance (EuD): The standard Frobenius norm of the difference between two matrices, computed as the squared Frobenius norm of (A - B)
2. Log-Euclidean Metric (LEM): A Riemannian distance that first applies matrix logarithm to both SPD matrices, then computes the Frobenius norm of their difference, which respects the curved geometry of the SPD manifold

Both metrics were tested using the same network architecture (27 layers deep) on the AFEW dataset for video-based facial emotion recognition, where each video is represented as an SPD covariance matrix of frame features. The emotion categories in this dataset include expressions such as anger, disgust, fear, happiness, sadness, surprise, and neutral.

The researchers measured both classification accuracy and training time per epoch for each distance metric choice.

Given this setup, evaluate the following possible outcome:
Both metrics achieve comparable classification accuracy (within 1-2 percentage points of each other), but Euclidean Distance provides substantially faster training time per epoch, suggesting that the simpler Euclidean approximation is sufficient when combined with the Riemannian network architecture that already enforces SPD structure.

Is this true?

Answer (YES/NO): YES